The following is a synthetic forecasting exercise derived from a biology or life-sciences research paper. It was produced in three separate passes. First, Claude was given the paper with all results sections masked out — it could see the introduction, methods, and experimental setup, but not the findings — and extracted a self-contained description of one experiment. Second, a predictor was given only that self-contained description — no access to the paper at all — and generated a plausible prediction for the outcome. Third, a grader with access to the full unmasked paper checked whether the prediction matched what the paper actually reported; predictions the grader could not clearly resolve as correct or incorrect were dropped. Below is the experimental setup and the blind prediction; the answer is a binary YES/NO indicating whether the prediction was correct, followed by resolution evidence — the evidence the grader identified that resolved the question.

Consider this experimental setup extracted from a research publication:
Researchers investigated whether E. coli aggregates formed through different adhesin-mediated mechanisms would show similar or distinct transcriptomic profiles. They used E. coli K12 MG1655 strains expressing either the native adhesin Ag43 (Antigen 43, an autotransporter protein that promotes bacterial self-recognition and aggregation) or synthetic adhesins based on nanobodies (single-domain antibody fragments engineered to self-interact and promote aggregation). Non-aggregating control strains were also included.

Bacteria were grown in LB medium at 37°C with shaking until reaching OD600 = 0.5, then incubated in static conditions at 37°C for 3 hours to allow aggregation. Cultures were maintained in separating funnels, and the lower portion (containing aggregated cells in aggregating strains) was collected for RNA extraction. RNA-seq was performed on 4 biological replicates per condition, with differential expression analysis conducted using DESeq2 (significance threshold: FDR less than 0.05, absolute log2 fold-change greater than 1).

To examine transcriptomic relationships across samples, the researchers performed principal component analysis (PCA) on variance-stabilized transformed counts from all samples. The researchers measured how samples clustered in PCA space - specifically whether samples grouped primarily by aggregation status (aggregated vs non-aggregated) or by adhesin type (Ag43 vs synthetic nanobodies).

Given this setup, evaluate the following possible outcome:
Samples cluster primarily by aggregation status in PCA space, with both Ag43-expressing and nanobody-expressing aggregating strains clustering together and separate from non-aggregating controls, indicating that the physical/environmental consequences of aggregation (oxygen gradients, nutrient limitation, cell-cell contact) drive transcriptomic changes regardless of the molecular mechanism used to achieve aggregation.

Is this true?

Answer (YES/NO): YES